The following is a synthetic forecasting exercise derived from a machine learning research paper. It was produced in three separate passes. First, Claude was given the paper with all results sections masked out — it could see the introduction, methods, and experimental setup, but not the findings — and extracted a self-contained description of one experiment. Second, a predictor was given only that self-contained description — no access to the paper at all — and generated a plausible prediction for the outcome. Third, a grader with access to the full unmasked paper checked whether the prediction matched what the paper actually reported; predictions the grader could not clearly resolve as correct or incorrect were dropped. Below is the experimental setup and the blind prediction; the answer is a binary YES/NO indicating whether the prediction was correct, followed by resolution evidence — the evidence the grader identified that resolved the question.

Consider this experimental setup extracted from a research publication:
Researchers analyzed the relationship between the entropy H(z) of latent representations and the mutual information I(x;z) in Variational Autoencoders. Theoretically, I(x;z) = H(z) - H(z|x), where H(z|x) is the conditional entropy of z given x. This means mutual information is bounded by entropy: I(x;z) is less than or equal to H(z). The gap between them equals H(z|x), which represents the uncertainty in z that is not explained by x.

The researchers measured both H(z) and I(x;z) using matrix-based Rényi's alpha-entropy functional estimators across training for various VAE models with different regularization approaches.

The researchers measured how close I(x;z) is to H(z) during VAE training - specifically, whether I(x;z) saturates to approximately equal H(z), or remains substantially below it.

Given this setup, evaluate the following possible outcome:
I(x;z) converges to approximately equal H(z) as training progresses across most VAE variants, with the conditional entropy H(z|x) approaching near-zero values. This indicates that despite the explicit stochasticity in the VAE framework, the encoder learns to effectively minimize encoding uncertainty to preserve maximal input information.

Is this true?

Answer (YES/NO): YES